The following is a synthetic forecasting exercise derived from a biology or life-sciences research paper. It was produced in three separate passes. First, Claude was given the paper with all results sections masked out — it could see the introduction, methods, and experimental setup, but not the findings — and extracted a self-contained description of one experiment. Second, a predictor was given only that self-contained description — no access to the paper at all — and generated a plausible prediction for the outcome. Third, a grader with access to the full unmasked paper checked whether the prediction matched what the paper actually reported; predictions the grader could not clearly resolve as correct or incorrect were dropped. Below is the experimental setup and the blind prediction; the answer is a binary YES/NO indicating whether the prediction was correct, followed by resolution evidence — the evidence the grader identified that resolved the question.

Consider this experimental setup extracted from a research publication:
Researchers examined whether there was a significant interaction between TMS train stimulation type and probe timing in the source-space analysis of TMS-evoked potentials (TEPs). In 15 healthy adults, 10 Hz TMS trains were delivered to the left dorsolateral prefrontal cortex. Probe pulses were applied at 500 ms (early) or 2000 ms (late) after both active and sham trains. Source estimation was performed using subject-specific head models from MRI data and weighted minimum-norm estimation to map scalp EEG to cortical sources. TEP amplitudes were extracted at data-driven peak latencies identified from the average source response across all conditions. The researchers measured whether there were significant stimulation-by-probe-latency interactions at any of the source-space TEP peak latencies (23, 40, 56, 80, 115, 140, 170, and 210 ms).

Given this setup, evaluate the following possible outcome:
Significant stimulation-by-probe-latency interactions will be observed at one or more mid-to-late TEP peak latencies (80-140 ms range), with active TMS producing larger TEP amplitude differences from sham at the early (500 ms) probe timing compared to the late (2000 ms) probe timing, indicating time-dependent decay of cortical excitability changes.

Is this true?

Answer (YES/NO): YES